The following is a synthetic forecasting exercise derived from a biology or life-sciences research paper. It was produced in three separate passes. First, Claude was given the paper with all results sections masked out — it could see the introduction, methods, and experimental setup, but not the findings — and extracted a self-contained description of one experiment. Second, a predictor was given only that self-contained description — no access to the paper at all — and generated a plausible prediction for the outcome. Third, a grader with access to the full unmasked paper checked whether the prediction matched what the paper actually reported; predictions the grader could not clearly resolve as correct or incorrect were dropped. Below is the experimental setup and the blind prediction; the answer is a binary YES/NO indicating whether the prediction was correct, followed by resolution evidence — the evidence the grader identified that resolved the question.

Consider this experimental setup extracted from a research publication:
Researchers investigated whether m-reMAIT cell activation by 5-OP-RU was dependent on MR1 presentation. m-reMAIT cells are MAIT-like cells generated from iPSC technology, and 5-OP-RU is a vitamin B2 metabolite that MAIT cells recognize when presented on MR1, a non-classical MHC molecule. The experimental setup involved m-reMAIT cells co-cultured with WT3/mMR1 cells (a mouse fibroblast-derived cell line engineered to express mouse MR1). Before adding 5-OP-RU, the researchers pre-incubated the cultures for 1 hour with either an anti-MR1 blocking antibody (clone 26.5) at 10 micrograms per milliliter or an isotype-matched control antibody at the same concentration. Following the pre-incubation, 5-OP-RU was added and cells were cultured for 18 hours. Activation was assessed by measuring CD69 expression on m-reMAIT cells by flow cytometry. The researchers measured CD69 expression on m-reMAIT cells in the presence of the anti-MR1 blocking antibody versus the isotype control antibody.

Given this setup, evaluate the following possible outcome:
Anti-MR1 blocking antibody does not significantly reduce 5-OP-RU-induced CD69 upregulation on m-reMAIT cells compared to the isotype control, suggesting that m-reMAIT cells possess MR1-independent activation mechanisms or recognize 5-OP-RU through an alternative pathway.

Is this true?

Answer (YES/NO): NO